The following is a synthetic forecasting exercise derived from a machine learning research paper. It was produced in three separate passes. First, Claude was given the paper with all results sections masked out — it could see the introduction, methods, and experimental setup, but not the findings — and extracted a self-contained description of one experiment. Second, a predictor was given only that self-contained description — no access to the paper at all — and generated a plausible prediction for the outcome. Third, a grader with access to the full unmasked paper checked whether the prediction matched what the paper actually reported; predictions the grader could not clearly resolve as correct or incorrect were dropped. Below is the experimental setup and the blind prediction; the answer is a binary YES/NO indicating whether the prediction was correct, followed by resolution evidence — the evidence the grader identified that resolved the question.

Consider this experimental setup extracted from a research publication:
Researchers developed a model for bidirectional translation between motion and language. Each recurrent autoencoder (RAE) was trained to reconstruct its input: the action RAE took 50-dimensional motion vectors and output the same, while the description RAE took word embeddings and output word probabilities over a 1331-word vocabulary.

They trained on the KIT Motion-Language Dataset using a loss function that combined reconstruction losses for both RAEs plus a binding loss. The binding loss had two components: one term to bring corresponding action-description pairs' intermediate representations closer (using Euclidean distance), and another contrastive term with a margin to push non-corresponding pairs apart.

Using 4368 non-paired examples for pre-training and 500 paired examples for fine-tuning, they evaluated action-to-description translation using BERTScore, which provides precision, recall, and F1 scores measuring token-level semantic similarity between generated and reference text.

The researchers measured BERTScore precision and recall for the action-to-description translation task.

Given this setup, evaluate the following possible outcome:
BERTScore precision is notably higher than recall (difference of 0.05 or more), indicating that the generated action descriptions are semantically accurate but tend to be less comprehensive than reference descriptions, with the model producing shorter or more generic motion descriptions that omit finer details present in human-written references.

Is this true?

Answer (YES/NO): NO